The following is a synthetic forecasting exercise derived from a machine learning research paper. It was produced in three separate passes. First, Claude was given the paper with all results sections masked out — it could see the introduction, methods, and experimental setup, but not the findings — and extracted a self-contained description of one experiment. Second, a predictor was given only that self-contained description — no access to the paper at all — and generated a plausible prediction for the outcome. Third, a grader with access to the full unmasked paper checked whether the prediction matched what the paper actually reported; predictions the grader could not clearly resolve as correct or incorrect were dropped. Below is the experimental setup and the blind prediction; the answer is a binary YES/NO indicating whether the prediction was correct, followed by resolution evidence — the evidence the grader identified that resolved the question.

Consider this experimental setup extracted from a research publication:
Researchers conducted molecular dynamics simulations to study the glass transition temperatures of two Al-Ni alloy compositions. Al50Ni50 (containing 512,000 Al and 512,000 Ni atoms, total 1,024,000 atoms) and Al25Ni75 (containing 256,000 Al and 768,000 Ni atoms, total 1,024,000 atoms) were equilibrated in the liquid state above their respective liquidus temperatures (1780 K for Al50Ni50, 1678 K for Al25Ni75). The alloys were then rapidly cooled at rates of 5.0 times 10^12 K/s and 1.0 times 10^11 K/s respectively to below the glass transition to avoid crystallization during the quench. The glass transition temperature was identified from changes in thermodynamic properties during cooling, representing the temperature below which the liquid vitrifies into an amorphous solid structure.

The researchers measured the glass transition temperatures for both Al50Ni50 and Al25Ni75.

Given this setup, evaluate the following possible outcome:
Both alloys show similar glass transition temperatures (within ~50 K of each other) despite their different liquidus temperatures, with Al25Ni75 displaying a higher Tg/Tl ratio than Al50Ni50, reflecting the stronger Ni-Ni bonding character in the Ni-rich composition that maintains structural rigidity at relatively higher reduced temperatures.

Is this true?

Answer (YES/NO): NO